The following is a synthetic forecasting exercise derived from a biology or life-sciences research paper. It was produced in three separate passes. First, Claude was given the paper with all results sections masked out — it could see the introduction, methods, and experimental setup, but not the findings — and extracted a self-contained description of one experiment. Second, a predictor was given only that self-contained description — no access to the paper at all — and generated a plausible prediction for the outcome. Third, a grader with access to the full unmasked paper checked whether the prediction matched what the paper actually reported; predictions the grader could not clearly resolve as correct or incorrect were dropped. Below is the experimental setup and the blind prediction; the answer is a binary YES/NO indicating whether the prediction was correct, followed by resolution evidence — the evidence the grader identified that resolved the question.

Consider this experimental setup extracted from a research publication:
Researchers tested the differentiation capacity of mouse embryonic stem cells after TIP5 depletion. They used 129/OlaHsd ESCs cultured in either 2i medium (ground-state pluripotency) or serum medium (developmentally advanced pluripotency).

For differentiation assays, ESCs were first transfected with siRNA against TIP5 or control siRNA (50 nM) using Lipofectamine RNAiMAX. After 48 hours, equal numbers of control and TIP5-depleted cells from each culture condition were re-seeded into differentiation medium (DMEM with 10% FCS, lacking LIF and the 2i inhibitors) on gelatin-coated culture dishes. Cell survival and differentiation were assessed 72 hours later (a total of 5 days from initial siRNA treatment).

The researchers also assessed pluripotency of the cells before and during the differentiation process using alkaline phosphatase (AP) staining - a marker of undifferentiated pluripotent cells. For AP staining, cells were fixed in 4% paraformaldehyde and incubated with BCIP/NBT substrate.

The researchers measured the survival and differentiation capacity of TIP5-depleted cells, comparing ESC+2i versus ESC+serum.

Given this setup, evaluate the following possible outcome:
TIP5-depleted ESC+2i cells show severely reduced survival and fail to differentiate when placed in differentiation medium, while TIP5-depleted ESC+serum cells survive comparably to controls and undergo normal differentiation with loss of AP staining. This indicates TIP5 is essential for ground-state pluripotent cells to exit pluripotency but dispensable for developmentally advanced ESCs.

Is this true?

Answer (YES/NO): YES